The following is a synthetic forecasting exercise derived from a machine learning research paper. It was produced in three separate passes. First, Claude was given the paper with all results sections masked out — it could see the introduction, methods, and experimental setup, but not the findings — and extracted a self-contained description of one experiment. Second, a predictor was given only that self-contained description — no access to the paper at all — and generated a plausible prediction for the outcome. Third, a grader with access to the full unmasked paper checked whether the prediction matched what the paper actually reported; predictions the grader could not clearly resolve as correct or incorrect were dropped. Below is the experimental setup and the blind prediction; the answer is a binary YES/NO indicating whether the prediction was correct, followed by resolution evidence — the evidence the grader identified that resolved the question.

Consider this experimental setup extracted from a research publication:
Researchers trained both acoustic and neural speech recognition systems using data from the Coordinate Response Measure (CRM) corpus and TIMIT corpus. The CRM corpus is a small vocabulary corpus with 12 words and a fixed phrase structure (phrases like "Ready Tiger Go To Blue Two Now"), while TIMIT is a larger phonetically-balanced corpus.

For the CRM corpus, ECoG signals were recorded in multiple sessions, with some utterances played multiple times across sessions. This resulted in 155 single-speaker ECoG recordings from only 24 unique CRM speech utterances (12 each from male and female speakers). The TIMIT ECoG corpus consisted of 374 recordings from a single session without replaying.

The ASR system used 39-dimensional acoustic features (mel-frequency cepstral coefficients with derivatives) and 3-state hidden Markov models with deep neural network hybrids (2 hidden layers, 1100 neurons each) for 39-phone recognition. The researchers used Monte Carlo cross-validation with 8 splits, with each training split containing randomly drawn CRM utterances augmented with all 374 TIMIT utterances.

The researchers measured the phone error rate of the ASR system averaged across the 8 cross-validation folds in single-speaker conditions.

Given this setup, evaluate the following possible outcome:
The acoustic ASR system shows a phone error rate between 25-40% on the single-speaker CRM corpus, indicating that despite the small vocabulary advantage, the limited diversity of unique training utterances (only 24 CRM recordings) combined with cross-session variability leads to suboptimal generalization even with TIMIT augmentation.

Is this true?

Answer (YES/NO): NO